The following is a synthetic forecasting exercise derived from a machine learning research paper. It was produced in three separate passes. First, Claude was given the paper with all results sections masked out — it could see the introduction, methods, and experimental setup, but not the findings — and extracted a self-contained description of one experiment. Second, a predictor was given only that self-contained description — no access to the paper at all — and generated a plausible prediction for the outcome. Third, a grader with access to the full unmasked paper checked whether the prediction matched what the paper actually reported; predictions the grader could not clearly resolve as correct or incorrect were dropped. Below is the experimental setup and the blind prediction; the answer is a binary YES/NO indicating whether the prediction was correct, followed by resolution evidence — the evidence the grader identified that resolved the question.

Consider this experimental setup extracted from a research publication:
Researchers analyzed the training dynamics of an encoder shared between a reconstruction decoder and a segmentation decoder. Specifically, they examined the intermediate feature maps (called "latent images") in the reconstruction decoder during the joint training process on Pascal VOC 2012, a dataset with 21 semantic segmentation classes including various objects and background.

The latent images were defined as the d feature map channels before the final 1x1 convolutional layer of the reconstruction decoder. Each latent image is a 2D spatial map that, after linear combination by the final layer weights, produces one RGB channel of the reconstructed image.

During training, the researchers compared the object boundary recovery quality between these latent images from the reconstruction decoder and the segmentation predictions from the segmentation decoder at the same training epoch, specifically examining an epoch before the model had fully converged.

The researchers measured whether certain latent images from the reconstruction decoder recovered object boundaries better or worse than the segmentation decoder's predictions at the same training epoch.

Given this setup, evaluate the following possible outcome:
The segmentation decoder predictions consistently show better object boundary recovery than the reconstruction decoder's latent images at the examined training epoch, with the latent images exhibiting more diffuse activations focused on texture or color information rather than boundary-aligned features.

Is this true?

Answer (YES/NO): NO